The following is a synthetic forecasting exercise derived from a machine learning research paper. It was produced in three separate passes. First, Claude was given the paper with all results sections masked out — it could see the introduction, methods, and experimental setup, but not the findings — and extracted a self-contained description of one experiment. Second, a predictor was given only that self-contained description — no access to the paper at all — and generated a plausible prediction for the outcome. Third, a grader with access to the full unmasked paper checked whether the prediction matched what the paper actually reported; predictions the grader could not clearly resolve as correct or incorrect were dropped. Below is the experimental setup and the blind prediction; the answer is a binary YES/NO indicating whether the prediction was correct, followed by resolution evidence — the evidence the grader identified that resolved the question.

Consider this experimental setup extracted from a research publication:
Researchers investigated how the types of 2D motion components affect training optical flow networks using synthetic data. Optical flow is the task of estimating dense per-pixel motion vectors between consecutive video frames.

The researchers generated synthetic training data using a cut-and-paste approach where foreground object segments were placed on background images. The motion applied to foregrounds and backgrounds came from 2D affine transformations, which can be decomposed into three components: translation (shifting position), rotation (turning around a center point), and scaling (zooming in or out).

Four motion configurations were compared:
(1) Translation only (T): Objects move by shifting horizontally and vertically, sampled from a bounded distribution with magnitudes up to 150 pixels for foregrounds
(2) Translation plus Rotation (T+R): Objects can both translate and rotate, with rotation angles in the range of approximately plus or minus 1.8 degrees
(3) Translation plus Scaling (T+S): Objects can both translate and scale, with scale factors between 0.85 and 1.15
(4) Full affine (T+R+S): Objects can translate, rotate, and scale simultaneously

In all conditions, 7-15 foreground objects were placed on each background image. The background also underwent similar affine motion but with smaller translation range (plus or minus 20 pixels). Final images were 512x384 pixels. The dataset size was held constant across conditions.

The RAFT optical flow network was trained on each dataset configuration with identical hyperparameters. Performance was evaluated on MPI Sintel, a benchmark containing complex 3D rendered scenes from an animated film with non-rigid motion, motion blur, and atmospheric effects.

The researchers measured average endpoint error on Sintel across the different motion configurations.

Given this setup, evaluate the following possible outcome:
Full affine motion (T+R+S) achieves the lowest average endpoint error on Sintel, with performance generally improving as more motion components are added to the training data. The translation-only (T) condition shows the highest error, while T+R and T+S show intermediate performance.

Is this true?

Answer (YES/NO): YES